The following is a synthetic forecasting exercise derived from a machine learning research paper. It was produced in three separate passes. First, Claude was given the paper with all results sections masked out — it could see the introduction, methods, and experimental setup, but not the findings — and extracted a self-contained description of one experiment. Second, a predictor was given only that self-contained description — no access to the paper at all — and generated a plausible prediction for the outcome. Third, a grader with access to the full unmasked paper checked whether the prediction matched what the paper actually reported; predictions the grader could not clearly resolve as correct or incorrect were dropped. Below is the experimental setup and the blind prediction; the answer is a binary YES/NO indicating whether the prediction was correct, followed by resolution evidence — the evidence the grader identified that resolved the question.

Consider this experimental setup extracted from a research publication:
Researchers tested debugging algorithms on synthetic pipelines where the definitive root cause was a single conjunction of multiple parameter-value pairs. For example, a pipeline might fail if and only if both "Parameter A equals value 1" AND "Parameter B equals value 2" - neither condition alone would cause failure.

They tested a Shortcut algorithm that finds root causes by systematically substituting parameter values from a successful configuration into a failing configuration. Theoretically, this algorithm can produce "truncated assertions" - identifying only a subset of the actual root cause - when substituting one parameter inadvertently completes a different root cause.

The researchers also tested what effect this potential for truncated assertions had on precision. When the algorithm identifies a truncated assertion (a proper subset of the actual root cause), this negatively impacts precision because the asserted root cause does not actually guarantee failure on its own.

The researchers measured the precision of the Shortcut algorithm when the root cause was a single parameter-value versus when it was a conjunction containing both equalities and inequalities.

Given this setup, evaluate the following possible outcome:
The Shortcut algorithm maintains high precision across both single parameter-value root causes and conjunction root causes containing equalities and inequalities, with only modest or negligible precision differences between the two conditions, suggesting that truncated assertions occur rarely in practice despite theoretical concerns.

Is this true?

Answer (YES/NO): NO